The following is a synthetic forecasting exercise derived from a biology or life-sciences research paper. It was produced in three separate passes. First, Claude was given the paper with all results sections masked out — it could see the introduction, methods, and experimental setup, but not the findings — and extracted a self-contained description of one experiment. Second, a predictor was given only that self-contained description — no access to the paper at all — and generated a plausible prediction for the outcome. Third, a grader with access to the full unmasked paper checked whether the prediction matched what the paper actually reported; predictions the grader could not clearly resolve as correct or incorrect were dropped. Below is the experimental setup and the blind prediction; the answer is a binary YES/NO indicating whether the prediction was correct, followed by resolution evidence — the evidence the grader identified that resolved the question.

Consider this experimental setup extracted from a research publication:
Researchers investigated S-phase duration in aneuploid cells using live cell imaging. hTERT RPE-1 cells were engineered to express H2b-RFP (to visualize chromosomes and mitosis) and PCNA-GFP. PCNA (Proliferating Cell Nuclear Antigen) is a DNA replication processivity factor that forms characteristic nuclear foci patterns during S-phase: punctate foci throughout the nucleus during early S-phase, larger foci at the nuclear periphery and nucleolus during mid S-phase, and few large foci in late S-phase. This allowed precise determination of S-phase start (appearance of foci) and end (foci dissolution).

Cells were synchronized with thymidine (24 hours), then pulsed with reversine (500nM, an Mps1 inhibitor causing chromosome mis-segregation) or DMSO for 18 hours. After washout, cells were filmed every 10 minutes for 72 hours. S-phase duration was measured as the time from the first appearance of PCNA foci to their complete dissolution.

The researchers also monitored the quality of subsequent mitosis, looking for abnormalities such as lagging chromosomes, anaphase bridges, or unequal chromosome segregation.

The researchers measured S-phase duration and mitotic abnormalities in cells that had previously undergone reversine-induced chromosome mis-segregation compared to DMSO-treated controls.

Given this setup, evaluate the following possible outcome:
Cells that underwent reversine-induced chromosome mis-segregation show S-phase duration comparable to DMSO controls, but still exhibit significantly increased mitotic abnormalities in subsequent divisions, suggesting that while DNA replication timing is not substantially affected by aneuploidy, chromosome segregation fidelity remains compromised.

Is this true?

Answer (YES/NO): NO